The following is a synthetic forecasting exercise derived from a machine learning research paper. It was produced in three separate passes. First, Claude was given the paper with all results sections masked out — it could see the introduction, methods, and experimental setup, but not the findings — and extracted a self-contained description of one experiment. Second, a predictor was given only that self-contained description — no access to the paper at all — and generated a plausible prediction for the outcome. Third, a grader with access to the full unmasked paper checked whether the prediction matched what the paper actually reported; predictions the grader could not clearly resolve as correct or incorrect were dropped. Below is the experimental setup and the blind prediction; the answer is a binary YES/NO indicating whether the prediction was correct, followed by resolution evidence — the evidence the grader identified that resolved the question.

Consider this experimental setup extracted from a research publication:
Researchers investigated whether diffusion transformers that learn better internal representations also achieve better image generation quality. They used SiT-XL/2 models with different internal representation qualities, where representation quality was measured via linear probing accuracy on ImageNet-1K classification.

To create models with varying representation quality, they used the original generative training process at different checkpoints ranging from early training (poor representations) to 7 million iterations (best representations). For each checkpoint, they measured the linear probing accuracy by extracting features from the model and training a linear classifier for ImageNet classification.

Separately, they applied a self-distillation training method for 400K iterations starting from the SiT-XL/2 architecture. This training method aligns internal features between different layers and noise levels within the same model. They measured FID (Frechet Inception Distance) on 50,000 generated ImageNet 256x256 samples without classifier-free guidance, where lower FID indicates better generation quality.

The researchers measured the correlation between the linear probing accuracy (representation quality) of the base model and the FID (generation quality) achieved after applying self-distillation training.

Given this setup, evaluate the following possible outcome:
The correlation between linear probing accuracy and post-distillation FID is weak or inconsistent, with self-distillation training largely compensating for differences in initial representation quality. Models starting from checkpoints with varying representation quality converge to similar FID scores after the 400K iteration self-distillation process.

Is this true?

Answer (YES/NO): NO